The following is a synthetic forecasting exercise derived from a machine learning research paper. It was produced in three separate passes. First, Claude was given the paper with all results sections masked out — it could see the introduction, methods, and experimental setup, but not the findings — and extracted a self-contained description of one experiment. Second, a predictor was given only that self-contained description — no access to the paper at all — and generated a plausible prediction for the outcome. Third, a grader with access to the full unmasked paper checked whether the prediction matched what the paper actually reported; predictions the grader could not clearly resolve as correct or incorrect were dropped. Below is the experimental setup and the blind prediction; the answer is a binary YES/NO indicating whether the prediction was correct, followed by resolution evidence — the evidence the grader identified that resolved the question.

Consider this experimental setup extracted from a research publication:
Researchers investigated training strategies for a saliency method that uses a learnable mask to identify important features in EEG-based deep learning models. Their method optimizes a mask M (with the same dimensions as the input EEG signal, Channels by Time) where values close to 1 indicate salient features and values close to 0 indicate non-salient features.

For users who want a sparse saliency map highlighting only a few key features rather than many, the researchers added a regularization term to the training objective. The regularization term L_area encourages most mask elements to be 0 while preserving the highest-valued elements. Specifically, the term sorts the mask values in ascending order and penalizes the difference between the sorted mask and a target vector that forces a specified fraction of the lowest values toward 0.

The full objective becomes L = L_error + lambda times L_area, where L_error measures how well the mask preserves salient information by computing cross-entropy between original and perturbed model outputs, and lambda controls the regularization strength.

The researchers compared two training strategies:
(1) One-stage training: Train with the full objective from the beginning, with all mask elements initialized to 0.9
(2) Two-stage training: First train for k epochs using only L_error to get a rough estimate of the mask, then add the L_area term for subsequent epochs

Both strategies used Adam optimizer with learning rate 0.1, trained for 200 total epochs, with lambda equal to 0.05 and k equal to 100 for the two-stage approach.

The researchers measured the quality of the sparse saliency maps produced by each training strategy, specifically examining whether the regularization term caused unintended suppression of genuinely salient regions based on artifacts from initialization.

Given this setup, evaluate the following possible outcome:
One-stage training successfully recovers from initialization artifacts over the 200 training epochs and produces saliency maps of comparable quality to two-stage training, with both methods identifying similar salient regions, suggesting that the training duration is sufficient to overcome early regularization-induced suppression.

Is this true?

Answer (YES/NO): NO